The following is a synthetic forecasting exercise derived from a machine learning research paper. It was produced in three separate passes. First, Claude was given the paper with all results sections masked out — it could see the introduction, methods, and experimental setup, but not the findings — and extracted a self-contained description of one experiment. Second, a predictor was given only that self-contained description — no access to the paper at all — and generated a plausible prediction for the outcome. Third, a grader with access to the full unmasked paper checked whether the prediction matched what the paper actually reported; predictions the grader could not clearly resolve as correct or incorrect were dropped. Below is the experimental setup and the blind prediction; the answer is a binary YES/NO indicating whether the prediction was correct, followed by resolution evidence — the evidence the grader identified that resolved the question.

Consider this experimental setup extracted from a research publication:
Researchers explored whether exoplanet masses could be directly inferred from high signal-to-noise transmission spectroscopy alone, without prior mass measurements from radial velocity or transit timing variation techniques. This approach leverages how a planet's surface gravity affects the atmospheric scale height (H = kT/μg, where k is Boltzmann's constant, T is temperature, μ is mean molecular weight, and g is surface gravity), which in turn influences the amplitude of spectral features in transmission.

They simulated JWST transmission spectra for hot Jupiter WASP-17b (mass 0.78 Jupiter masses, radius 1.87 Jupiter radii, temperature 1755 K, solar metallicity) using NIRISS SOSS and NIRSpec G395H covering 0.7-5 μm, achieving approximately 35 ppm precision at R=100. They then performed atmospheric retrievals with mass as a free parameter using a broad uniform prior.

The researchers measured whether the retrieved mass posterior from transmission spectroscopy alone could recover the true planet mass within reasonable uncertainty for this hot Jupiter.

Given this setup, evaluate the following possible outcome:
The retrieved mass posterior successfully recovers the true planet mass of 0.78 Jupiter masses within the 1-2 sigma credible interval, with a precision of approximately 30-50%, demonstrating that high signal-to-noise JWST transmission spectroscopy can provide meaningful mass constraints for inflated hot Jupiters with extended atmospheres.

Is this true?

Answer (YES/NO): NO